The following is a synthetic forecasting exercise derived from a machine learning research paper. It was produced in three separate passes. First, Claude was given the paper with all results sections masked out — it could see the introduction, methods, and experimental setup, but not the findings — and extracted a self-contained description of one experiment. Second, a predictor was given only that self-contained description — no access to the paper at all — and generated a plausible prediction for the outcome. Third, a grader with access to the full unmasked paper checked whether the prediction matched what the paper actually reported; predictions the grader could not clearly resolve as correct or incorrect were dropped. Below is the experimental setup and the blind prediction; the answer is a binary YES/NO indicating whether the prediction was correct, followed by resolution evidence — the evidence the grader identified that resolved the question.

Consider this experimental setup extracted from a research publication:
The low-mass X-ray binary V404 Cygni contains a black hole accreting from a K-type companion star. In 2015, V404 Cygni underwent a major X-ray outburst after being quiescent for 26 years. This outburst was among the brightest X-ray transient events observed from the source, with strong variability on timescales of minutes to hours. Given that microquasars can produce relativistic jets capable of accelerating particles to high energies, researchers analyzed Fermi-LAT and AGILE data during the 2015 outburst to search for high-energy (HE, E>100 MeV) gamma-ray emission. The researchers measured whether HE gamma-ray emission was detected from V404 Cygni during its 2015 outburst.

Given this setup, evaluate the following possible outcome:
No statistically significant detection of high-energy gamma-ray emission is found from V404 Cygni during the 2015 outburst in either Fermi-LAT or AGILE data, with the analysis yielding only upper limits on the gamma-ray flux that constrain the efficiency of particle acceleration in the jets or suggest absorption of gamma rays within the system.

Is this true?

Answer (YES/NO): NO